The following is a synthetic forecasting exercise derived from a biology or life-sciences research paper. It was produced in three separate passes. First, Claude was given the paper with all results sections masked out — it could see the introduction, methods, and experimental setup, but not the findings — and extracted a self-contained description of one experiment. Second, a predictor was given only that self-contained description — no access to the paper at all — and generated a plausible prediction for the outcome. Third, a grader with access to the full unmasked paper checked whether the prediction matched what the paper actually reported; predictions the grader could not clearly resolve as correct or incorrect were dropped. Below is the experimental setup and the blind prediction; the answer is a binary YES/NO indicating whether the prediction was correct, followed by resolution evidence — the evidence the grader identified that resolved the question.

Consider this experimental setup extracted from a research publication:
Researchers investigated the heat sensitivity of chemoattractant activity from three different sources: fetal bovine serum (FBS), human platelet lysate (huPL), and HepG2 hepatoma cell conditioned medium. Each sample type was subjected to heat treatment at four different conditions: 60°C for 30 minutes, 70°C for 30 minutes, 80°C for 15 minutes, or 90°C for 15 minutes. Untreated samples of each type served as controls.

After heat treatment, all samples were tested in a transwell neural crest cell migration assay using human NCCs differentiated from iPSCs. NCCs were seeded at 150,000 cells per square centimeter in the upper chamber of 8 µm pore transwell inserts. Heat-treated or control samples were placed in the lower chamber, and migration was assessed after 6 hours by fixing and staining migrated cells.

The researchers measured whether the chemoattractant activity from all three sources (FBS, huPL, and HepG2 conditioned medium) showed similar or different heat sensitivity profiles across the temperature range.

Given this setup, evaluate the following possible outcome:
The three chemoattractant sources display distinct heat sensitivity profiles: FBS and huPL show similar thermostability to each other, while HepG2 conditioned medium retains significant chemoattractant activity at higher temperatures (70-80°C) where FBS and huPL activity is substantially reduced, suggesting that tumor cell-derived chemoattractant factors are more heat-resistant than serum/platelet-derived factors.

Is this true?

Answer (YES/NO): NO